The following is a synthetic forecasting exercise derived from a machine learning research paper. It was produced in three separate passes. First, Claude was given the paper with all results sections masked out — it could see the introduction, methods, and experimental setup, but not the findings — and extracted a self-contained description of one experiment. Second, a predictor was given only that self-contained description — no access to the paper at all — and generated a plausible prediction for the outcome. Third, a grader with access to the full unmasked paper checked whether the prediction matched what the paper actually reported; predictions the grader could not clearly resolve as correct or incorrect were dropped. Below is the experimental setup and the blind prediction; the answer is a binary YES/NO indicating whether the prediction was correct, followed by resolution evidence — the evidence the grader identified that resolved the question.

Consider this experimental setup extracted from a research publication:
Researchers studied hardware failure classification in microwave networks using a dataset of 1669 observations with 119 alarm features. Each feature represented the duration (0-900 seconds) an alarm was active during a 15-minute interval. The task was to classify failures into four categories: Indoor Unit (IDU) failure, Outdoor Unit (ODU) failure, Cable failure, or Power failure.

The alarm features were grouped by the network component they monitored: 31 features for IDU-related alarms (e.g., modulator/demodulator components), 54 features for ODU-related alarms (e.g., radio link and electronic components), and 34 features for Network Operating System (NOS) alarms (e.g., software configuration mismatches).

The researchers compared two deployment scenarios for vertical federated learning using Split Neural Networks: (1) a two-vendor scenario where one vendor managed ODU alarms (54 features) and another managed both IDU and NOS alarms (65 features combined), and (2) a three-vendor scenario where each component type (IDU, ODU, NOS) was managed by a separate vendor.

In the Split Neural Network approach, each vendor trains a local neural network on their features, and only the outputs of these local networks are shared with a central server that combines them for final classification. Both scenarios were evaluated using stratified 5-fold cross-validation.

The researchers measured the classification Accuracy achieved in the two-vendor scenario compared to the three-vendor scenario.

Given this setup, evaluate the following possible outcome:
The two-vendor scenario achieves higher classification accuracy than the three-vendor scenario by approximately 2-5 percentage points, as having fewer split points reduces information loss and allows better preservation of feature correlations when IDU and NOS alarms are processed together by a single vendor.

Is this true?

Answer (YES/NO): NO